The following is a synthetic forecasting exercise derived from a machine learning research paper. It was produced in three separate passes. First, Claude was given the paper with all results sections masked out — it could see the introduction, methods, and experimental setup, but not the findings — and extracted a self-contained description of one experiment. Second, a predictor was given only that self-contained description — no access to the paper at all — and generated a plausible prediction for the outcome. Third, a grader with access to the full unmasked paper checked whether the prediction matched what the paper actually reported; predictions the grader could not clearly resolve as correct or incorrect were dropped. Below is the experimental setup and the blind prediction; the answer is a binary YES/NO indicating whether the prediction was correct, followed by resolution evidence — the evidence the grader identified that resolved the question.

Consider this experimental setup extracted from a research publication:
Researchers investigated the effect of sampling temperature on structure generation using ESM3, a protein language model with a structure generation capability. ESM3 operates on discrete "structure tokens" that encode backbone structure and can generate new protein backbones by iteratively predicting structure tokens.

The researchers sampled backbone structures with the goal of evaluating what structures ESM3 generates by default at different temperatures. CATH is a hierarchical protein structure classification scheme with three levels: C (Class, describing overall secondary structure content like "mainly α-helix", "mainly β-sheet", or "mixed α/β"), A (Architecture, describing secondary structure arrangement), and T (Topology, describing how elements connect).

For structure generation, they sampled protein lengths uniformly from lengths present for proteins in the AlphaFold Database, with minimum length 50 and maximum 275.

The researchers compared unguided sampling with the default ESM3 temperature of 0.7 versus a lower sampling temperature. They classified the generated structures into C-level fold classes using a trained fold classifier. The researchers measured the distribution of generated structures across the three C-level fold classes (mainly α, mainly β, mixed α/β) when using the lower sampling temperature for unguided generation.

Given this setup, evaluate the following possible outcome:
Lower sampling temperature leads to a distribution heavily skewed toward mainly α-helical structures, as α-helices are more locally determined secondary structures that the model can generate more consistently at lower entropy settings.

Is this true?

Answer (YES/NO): YES